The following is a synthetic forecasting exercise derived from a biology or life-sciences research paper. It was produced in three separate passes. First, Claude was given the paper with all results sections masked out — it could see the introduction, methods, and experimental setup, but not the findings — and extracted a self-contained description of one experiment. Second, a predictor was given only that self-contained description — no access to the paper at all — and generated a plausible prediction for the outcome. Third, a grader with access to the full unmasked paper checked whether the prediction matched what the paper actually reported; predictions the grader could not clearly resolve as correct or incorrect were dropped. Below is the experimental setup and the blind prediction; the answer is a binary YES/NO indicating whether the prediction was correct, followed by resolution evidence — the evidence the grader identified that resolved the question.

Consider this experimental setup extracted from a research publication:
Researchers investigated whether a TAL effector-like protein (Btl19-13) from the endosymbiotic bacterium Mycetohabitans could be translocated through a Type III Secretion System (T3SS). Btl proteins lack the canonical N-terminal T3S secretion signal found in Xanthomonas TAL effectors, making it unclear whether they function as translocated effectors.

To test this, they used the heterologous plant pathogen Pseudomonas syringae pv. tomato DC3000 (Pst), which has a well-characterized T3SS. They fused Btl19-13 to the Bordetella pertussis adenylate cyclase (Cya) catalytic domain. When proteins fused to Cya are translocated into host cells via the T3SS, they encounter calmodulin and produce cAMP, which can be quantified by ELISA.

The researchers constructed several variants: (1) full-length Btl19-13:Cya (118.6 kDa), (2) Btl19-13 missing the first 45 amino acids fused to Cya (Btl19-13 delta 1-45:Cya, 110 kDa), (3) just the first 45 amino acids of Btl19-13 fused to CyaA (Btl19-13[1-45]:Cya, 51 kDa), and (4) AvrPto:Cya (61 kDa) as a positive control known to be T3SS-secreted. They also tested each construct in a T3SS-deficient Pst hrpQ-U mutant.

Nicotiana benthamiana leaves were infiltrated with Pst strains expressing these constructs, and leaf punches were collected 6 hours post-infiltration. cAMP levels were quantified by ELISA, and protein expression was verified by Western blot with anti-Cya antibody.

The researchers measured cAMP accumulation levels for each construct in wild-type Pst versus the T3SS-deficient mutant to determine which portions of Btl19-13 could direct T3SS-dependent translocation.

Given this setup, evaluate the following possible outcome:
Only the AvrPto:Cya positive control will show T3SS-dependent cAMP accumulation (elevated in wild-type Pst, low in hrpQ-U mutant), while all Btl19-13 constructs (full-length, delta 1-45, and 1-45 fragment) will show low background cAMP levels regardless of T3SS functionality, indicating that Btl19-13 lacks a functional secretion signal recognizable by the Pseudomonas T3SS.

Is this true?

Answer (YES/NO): NO